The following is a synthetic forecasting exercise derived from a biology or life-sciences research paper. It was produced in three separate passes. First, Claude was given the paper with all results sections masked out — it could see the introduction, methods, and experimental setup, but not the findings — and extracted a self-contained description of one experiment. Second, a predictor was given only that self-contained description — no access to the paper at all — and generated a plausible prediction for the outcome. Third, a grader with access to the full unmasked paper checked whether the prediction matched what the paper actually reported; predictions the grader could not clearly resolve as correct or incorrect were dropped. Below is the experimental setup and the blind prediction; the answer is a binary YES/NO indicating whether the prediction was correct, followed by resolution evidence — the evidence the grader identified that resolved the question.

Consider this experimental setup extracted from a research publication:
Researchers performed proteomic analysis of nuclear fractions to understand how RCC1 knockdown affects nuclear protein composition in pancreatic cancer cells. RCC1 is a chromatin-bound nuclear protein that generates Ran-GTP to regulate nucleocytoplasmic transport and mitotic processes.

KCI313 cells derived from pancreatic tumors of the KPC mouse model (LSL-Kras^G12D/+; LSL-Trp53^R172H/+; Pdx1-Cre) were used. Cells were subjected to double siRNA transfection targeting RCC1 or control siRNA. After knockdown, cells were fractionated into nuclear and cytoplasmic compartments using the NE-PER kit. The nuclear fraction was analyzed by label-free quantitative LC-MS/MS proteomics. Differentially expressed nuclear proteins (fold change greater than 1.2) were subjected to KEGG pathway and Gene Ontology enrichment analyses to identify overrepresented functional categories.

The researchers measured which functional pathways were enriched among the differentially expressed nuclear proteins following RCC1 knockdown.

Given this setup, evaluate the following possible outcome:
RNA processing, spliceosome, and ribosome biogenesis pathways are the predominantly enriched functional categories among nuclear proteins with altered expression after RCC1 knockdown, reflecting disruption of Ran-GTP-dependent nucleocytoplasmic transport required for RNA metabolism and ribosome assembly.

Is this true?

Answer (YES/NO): NO